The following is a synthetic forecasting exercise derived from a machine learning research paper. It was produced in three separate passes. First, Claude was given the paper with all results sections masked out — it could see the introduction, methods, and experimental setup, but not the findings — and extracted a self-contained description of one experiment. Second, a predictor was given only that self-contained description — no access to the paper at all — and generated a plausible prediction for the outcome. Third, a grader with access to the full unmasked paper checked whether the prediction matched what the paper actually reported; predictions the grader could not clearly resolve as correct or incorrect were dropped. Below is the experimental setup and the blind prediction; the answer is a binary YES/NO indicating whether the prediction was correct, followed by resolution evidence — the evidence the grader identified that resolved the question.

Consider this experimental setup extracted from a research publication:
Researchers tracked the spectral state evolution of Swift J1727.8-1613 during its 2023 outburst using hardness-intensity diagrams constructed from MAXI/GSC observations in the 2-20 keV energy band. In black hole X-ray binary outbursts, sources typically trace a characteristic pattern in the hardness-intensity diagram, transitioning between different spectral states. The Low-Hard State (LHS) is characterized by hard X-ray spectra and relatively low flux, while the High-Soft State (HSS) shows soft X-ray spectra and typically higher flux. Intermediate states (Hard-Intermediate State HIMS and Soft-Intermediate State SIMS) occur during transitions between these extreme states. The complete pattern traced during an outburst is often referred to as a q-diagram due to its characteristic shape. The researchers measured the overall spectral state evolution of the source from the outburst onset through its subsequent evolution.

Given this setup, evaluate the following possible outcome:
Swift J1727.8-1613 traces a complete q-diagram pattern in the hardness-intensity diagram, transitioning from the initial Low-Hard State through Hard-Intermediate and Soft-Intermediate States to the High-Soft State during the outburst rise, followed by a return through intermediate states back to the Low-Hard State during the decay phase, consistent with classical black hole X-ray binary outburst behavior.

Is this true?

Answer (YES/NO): YES